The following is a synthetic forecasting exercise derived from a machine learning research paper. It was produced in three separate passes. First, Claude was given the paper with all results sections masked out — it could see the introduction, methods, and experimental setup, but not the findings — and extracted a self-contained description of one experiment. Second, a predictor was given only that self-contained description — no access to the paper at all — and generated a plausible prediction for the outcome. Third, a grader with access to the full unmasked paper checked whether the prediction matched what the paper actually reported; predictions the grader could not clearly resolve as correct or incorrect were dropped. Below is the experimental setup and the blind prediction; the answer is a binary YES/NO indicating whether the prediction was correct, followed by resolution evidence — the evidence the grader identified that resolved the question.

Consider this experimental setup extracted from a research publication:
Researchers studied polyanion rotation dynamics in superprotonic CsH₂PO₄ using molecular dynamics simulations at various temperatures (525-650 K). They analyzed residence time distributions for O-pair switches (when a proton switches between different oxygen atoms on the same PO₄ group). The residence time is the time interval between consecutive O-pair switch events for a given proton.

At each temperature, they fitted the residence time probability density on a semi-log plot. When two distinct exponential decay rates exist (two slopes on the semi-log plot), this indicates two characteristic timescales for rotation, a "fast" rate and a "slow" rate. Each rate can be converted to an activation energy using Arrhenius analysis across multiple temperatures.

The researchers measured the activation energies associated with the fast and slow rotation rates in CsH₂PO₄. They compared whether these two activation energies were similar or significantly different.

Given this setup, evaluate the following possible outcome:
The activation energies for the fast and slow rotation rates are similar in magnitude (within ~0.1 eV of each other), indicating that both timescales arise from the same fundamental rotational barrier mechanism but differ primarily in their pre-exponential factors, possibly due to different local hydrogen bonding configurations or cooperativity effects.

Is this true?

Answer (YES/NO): NO